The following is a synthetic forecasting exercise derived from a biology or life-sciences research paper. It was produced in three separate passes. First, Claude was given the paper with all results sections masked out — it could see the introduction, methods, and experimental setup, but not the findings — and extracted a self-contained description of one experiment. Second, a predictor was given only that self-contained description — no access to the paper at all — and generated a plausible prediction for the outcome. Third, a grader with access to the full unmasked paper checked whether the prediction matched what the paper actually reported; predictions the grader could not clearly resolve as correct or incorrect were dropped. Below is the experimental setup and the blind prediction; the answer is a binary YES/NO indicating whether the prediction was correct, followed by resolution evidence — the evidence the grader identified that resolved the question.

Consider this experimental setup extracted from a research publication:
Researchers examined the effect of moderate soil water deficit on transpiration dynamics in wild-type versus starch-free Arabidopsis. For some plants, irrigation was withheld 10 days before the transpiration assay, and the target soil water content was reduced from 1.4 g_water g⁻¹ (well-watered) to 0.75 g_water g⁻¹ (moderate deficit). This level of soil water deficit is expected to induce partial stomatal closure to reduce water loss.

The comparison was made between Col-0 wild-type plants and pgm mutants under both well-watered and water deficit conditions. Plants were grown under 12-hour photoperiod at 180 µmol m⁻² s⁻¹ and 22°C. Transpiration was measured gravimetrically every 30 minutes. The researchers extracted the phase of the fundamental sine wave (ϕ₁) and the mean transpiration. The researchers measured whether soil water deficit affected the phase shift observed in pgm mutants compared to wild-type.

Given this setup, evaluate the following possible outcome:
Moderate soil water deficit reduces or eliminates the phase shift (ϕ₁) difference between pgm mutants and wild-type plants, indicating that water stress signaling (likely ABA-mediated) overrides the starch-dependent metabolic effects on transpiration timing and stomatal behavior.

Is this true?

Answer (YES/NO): NO